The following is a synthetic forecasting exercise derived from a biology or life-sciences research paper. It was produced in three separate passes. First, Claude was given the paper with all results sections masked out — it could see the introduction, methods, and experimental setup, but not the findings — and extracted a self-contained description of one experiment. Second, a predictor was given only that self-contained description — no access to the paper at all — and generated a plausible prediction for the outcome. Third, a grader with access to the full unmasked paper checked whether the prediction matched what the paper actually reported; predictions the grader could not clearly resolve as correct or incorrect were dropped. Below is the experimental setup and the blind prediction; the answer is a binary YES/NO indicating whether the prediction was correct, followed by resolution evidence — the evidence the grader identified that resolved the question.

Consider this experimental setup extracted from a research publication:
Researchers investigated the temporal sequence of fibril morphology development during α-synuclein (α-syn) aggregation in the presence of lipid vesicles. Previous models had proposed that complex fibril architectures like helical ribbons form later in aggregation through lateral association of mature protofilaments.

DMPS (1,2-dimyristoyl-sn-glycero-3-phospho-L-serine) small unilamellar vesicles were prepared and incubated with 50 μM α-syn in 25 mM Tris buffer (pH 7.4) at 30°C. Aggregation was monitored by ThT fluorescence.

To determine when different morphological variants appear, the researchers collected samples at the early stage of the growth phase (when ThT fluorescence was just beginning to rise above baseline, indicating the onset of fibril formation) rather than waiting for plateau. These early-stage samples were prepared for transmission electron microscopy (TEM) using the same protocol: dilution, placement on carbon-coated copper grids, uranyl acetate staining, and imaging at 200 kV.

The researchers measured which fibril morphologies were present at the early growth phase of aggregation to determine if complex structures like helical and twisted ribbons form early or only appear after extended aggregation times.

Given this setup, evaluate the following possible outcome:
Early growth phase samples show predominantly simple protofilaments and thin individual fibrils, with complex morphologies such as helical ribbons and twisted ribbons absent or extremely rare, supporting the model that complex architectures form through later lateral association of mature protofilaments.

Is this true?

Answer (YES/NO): NO